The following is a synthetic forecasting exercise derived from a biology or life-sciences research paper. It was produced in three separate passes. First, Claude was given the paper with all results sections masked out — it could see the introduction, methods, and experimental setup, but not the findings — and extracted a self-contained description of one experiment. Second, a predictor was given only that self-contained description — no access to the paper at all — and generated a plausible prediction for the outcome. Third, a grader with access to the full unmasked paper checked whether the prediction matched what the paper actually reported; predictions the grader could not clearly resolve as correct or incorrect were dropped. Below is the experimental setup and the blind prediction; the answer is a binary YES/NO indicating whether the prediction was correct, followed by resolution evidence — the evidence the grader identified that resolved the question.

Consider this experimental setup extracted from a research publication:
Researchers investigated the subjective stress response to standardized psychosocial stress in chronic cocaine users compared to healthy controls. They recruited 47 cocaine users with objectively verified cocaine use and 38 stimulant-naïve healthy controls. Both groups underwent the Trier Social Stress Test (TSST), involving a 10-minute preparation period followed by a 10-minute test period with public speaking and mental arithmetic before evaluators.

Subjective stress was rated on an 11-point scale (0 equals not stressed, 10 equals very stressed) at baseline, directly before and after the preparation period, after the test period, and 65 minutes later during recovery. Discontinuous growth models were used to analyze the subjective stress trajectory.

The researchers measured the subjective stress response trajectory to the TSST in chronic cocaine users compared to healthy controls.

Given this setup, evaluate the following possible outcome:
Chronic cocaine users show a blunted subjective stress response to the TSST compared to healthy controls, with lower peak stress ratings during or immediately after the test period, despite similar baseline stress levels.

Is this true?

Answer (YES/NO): NO